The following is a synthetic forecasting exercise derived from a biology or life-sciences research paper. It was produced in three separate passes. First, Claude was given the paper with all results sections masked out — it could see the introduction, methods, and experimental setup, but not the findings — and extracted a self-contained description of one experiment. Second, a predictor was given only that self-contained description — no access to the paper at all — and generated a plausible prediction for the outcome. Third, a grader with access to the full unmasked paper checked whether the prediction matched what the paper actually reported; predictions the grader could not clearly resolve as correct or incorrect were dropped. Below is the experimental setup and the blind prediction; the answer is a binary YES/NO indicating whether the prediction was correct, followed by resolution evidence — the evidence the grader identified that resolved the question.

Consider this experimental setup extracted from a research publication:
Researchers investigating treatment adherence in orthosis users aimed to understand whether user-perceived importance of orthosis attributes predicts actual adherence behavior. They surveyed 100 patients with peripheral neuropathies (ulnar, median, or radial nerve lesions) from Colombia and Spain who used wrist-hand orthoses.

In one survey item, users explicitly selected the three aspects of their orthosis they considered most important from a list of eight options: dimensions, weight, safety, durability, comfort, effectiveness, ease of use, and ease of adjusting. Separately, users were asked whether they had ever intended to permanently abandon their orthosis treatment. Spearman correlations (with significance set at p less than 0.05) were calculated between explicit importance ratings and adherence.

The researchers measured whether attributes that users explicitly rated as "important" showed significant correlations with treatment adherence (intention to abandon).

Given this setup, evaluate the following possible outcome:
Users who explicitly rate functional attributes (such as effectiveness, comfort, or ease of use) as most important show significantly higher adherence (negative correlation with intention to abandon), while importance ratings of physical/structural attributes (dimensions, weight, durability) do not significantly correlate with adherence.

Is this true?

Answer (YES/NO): NO